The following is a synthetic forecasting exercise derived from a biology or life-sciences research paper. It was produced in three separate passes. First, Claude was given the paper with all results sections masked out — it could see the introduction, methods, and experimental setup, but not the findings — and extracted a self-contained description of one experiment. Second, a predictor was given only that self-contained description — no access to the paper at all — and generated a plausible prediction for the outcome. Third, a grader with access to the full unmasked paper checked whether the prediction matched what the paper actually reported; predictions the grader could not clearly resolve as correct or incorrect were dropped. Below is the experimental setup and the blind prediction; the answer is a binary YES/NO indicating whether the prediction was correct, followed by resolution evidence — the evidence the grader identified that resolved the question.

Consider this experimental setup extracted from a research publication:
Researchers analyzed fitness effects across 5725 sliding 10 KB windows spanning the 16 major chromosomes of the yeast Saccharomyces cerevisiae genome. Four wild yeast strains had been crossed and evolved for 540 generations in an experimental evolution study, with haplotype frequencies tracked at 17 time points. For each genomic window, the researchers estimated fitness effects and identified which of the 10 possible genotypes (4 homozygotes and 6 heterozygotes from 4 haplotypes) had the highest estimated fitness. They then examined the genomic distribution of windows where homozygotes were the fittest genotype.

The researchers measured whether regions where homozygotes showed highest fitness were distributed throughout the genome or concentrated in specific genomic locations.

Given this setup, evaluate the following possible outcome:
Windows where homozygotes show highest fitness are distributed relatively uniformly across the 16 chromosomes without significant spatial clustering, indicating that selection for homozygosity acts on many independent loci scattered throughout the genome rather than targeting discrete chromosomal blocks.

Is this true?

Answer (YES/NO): NO